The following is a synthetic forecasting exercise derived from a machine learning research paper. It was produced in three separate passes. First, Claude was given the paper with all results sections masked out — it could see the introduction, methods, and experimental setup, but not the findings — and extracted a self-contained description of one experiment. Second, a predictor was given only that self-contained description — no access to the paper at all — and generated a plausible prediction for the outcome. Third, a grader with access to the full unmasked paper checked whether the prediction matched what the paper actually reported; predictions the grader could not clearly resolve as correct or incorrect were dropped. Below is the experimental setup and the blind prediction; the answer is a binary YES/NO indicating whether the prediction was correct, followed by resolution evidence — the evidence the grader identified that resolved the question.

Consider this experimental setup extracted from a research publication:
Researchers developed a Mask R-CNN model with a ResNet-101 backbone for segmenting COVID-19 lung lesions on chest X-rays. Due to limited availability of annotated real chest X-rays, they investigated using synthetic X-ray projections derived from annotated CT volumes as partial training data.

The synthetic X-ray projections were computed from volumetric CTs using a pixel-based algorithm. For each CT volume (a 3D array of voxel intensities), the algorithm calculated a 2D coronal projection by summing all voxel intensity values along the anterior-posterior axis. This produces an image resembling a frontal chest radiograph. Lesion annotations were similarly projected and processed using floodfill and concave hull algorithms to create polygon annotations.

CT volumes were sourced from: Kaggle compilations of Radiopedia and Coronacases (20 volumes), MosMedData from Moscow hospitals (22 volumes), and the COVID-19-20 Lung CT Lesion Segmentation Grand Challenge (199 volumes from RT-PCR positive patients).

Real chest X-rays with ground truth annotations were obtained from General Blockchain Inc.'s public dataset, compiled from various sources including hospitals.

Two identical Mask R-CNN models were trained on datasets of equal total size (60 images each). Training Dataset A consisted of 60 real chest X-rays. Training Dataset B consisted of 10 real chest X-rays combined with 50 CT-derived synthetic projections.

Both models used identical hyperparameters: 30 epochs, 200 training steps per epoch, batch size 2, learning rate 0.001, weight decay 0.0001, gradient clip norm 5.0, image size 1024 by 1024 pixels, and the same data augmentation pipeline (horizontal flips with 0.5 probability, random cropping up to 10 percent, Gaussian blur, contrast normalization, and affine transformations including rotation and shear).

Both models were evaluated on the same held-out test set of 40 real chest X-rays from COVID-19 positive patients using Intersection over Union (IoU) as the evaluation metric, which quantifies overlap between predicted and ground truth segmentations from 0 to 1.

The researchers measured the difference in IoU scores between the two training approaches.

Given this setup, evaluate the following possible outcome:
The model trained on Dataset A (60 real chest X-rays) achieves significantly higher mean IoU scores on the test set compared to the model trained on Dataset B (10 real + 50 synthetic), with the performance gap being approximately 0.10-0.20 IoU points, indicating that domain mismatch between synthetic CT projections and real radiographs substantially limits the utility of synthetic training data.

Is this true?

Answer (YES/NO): NO